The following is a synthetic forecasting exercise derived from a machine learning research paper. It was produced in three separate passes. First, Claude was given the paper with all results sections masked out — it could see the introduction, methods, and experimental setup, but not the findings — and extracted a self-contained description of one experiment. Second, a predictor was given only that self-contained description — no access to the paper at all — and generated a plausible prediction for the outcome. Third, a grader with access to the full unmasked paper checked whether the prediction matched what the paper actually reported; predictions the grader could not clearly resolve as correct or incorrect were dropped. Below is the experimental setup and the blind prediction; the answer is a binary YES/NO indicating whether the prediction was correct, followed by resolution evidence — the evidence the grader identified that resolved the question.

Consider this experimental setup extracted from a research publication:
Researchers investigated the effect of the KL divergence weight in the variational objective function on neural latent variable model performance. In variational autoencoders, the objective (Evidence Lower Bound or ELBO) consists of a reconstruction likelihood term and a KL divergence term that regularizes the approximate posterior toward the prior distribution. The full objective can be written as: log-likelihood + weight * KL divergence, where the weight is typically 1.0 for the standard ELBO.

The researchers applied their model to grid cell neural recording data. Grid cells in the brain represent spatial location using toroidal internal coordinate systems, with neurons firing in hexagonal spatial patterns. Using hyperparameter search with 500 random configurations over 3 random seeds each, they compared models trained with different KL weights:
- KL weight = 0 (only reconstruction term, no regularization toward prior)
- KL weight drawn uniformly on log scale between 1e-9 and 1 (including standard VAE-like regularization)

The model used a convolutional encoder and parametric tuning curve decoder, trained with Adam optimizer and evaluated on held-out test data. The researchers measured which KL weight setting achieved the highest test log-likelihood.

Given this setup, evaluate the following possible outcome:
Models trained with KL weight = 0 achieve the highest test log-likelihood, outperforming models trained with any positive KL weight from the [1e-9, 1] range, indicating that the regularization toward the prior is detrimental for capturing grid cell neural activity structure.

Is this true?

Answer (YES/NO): YES